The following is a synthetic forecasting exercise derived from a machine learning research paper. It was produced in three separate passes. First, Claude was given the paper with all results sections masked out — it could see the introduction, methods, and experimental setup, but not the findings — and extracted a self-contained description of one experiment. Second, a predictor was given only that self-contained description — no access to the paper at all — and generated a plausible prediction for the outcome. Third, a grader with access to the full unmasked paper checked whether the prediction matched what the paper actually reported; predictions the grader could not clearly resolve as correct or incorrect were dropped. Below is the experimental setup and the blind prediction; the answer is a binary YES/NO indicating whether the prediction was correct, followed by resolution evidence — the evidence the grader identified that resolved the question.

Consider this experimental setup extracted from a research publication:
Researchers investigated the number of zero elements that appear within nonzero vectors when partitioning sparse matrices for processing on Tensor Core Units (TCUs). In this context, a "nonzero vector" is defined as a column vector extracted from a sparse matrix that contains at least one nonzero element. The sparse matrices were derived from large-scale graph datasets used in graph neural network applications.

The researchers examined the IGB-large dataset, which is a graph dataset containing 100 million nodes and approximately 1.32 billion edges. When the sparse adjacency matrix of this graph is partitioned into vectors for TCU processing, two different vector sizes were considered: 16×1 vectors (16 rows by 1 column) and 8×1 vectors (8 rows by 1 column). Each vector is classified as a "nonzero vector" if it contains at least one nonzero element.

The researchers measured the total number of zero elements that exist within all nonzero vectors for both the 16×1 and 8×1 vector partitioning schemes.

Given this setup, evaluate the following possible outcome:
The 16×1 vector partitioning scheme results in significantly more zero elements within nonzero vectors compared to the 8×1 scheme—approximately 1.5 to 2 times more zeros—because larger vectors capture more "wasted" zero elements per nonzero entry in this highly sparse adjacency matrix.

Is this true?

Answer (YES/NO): YES